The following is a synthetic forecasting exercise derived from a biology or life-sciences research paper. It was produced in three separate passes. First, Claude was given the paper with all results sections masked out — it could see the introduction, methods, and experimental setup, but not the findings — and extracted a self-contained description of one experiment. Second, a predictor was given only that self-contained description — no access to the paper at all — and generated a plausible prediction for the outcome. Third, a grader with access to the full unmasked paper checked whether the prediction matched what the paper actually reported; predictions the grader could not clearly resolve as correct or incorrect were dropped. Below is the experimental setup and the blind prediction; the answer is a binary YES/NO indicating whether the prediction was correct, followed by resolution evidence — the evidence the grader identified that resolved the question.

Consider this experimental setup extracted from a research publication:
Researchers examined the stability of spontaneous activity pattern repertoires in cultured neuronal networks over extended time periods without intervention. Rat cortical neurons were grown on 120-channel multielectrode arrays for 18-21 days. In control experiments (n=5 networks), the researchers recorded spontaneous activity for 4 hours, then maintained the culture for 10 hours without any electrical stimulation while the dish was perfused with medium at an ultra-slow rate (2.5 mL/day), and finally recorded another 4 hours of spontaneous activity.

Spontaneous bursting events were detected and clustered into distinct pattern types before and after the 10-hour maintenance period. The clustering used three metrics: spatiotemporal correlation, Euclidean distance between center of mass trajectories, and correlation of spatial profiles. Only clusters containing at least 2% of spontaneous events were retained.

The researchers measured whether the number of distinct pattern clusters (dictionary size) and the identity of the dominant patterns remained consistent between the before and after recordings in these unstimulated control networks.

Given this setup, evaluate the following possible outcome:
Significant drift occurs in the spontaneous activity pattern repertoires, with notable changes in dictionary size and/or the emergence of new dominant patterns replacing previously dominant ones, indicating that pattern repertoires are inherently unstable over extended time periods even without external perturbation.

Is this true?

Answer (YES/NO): NO